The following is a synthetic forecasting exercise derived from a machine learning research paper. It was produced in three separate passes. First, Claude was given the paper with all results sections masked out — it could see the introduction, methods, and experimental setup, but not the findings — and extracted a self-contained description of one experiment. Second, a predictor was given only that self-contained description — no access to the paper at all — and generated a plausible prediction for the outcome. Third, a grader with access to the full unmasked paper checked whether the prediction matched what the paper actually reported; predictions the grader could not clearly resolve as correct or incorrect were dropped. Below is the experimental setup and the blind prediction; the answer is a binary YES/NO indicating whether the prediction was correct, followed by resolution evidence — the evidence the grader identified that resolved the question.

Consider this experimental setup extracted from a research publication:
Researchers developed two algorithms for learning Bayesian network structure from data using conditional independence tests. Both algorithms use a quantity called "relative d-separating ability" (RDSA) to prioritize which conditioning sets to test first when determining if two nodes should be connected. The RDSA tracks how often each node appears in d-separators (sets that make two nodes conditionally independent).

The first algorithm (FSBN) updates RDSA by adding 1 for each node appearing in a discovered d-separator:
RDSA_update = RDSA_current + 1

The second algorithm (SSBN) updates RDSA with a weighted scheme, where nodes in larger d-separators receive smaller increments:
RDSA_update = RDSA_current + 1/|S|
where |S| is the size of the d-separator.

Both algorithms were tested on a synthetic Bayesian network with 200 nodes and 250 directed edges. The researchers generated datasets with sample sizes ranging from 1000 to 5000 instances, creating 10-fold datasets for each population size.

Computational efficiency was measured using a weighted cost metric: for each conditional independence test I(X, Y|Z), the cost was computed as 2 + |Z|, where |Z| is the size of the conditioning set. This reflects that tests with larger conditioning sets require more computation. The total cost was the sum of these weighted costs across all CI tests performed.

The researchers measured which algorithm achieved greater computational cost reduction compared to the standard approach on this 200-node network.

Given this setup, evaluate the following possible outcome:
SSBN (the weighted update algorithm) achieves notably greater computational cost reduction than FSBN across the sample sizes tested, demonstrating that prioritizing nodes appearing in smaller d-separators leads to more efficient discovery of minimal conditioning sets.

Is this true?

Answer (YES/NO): YES